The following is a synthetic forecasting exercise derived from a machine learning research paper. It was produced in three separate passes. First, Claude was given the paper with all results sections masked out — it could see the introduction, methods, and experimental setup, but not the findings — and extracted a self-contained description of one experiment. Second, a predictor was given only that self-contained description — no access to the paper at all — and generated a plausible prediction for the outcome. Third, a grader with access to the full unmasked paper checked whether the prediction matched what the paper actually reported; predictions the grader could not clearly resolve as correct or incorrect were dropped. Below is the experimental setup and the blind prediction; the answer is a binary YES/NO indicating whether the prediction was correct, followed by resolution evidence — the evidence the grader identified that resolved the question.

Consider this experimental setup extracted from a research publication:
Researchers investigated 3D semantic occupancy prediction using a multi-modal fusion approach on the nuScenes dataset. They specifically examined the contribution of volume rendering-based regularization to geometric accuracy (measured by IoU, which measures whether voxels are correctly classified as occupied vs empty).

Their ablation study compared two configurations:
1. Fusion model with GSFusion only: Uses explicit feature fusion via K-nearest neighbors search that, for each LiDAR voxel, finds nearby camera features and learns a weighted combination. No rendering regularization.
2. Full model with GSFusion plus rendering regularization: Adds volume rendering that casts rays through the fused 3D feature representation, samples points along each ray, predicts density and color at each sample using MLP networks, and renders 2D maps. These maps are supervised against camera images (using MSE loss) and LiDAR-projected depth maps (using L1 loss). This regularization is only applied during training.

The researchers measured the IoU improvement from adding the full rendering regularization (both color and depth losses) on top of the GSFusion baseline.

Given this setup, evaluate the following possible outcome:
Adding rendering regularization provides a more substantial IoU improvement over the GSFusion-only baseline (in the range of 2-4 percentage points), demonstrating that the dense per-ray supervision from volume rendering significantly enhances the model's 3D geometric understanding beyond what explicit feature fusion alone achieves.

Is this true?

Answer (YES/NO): NO